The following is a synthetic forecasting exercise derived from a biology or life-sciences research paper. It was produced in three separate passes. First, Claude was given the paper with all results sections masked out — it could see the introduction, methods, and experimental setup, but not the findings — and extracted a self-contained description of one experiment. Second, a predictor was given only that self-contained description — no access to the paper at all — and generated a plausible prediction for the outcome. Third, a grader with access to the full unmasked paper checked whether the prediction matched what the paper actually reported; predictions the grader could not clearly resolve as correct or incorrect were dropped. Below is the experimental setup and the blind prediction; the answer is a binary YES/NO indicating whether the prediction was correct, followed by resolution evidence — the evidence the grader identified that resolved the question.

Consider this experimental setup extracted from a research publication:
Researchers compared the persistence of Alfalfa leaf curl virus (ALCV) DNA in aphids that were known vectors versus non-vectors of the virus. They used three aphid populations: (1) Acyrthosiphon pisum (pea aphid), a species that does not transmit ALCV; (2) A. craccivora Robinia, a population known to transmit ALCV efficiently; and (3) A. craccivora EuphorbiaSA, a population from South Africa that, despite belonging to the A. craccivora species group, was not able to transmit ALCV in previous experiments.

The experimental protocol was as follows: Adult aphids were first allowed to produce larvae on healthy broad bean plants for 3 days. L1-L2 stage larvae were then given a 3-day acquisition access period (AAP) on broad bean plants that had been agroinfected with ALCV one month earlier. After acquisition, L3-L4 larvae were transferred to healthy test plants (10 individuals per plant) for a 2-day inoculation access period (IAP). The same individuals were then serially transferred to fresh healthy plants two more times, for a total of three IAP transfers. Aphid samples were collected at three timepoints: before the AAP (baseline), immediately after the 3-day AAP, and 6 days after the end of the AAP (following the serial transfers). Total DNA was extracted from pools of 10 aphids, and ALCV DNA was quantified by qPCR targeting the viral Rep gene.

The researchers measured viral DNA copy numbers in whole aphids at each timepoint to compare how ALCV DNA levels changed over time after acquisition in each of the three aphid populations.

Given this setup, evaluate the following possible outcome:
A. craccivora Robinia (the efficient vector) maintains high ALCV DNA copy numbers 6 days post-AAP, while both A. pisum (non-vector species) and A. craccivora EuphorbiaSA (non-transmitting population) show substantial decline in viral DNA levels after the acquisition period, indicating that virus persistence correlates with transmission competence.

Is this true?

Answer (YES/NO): NO